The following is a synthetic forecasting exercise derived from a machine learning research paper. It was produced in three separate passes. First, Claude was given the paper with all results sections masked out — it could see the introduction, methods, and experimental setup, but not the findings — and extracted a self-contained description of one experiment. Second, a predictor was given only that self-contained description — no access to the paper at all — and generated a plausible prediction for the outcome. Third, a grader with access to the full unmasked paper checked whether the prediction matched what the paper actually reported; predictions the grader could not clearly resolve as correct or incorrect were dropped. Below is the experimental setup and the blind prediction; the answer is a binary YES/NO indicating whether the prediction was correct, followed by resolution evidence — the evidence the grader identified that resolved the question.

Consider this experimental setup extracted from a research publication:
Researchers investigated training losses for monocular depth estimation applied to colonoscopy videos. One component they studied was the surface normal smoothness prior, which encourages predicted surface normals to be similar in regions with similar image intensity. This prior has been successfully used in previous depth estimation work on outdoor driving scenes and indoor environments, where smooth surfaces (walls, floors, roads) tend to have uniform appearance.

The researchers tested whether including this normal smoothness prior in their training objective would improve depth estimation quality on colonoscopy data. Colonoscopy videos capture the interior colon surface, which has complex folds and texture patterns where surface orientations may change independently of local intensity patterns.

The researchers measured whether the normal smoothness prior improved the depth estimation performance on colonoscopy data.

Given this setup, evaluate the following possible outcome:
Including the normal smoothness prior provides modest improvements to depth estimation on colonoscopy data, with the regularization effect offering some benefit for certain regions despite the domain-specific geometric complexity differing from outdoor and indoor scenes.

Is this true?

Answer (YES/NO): NO